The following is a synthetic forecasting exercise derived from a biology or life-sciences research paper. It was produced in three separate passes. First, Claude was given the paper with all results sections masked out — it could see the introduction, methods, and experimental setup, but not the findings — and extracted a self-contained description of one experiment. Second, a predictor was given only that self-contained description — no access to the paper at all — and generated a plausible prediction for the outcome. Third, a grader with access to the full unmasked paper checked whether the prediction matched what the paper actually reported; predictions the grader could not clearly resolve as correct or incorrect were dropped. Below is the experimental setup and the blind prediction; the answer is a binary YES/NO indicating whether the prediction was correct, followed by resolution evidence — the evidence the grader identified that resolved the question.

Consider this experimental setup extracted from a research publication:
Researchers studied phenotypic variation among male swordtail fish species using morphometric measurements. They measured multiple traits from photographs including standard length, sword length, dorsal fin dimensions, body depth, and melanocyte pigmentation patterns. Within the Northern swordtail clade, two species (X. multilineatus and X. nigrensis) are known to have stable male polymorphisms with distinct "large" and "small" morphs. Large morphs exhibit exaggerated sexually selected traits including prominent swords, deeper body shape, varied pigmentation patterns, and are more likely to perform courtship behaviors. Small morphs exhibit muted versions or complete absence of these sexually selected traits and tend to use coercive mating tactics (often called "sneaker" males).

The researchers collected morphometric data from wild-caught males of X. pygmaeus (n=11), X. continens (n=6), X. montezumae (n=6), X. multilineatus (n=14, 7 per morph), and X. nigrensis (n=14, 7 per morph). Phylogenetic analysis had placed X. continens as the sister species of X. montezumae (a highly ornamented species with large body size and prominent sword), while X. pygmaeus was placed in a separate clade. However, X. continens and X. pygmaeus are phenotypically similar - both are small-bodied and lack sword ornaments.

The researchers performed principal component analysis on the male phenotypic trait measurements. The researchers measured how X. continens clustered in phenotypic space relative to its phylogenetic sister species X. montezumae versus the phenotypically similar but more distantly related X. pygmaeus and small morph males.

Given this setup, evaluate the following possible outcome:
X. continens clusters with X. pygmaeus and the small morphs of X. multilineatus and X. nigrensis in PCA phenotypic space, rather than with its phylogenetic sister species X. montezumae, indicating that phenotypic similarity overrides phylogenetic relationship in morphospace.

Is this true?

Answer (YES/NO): YES